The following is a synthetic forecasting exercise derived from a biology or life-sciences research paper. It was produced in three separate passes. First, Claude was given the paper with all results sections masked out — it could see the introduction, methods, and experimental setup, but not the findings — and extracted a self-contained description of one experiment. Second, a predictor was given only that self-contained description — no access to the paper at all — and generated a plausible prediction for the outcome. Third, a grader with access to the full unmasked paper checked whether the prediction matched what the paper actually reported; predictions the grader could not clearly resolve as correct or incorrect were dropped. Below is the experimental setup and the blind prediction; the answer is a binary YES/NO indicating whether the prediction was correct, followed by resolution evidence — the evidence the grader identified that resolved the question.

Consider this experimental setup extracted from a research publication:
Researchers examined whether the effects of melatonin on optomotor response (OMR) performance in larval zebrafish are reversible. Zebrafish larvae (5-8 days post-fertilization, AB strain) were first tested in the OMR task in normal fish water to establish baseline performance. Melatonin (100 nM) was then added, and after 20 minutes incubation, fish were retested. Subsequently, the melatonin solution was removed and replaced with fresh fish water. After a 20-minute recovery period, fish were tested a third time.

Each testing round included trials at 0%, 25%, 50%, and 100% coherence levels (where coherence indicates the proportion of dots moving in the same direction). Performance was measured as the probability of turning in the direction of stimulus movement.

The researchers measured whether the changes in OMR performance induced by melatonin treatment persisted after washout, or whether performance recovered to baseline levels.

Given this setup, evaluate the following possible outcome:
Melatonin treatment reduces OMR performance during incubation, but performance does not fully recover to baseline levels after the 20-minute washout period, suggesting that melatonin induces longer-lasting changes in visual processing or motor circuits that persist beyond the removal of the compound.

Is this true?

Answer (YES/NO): NO